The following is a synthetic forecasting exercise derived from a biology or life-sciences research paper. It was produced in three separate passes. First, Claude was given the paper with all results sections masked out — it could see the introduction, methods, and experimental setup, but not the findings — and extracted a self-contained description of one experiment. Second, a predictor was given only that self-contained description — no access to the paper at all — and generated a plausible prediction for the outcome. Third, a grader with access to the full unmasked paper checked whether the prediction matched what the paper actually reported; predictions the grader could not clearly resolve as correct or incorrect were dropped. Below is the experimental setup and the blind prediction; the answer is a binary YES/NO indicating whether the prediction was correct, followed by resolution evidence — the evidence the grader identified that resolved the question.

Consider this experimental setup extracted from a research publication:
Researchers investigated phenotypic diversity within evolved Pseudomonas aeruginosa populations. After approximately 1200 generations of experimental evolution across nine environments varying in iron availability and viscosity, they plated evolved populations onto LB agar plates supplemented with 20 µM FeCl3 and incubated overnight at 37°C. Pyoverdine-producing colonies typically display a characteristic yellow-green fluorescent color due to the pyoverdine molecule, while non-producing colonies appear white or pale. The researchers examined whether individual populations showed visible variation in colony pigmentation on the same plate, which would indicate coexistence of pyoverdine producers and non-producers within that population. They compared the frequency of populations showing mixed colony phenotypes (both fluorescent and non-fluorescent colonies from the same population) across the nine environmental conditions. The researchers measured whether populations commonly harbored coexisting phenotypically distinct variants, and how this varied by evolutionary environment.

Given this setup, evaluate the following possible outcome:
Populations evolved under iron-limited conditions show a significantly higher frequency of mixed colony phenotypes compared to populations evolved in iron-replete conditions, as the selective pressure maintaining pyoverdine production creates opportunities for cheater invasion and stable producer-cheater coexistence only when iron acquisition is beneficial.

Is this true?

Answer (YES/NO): YES